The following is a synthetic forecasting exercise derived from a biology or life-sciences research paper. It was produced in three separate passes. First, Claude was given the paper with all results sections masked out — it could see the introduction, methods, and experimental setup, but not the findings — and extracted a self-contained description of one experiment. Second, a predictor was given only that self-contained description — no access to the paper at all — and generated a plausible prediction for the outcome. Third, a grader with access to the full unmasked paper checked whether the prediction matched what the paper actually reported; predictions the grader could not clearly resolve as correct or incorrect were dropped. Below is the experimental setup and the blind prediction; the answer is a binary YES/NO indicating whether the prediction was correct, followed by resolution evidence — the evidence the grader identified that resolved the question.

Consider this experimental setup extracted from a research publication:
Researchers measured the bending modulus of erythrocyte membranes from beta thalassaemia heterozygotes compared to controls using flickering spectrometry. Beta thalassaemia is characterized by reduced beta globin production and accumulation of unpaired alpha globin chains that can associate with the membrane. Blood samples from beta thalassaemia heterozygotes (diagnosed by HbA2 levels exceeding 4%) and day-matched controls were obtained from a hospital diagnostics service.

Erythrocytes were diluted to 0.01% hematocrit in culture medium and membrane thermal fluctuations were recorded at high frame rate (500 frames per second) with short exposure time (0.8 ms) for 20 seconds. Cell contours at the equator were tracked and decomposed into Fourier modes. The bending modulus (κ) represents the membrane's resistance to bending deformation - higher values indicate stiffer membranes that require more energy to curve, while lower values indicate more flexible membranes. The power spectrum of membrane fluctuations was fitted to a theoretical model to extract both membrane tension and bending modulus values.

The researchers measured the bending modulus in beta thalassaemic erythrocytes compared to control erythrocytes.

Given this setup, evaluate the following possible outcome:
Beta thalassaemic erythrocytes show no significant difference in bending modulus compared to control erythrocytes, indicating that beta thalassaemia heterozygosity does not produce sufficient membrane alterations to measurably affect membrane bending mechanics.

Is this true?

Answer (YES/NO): NO